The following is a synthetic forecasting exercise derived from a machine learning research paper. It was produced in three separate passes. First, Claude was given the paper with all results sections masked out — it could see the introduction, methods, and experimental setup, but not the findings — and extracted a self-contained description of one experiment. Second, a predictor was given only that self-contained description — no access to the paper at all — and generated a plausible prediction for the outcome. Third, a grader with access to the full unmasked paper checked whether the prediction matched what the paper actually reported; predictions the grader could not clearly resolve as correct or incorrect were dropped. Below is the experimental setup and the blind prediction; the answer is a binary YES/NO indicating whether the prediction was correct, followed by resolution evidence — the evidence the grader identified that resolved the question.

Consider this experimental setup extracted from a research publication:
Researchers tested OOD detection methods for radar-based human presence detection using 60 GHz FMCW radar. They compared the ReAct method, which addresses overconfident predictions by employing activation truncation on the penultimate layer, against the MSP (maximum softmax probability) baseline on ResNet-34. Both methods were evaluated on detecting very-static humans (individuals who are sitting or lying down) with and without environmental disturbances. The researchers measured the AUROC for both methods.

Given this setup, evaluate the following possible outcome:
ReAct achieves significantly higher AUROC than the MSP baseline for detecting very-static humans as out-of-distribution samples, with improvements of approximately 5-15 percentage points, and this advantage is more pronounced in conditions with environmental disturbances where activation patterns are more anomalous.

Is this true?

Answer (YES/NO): NO